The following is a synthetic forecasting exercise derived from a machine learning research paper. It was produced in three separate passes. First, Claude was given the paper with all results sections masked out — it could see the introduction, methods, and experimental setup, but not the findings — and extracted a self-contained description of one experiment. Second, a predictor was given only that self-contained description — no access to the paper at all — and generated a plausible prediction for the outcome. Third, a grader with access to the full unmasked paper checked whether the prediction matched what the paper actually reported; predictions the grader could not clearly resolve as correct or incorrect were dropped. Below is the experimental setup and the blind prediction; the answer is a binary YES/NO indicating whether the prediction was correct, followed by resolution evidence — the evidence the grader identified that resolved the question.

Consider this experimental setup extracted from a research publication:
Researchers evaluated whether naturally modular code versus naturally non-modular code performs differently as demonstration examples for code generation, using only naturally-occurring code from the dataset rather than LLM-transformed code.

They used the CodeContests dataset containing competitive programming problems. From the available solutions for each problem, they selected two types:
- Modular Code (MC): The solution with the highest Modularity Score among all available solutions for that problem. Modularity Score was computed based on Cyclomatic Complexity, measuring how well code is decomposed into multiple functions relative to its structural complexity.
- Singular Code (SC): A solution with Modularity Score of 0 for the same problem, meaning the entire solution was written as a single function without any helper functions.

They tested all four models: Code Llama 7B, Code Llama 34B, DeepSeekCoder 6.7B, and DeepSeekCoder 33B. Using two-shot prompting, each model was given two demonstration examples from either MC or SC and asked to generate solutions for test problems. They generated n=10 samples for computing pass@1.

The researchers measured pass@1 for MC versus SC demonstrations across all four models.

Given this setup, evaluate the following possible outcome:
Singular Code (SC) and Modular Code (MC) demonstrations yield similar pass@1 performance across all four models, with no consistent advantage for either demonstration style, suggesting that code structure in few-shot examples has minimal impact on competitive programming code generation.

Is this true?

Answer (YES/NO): NO